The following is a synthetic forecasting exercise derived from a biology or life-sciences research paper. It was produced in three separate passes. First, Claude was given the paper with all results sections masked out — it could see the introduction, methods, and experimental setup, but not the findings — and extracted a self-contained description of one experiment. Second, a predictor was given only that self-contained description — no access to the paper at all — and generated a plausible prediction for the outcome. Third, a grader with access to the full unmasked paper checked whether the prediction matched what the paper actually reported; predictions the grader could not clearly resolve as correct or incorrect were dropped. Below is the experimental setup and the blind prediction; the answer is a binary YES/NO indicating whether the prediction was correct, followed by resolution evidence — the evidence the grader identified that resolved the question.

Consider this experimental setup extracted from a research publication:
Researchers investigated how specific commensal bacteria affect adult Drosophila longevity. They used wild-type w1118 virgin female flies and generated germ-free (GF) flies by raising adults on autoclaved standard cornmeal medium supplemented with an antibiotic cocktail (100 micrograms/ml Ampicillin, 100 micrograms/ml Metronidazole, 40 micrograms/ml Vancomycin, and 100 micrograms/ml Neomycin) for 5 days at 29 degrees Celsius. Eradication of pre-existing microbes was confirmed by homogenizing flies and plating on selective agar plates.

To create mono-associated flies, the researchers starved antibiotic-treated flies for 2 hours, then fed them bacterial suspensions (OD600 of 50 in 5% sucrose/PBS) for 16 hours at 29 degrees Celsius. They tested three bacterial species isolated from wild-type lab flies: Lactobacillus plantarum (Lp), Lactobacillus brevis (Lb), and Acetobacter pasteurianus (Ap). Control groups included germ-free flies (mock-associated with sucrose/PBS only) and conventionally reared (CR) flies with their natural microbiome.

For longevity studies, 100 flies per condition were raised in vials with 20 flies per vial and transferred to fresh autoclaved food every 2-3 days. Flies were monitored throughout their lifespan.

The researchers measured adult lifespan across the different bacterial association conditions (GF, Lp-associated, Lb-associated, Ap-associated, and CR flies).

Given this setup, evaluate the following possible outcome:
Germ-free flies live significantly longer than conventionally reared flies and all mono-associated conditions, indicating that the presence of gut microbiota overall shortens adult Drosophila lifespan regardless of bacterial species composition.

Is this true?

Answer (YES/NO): NO